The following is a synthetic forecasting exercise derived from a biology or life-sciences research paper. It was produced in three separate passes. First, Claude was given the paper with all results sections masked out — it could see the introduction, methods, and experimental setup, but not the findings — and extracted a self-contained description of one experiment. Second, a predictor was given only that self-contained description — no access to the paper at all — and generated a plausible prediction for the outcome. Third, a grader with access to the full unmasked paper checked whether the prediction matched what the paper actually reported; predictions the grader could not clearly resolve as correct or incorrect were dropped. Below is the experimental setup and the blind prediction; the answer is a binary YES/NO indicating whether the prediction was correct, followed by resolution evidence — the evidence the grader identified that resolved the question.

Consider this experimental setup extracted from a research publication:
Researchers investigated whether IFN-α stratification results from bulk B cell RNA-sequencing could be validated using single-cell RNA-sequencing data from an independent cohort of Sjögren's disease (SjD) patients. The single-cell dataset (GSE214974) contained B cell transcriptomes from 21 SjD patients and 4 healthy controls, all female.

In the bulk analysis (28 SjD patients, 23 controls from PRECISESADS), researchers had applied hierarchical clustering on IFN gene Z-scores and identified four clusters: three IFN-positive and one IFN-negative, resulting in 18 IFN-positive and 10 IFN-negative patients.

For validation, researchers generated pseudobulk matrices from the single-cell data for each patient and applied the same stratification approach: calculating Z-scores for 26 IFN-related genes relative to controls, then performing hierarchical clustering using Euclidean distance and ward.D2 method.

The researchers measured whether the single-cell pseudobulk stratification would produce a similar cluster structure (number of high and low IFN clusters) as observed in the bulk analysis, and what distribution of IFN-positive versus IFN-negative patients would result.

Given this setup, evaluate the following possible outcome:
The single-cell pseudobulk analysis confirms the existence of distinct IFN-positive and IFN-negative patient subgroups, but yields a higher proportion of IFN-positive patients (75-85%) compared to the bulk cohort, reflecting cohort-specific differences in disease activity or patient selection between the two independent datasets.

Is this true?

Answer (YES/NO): YES